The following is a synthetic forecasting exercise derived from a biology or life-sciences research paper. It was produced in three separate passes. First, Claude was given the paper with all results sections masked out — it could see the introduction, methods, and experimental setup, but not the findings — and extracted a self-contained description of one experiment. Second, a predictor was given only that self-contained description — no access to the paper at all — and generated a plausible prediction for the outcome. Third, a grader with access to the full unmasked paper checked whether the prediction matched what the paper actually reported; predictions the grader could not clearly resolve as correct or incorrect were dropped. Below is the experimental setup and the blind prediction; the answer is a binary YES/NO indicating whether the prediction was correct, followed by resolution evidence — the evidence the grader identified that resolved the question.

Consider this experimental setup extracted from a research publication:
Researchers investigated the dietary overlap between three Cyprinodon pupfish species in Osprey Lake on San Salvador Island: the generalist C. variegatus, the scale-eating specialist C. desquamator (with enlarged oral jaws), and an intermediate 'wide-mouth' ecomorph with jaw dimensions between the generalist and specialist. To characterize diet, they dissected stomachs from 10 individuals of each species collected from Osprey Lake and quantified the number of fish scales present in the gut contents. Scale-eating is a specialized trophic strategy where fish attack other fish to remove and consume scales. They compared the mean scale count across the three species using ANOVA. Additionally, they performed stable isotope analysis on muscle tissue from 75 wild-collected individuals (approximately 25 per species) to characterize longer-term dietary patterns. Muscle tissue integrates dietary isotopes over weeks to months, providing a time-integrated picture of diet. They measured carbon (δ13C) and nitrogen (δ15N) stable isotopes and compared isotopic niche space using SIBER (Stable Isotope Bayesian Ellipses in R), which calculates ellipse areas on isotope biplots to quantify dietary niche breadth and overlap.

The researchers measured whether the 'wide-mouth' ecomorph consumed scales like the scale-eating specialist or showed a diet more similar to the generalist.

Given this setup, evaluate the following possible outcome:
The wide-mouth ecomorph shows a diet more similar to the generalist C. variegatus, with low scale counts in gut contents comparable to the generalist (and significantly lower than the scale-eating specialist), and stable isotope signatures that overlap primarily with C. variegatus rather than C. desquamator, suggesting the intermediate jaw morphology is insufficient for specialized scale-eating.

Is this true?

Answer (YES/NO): NO